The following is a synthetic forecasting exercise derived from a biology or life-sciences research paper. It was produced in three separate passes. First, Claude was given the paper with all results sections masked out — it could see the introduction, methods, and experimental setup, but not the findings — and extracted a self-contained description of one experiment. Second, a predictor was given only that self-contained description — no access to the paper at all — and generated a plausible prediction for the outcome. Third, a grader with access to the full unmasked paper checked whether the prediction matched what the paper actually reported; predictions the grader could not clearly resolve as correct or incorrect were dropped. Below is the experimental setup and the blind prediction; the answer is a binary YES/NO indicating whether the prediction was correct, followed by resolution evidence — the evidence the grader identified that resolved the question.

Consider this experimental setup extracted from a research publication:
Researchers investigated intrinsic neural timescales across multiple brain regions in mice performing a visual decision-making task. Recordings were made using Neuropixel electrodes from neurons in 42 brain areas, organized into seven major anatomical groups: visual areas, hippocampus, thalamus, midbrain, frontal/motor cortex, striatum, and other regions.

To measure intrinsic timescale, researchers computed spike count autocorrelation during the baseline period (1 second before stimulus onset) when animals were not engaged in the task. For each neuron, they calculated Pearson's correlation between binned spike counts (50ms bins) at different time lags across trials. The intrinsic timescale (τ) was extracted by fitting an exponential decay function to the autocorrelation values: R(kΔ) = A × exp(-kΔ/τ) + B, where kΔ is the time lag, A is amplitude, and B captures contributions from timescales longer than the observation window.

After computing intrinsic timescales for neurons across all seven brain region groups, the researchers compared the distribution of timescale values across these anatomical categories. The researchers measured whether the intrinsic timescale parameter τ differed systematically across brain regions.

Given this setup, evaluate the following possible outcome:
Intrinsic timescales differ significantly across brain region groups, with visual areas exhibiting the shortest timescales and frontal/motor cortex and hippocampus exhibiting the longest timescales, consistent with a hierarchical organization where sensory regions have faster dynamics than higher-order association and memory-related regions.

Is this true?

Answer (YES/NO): NO